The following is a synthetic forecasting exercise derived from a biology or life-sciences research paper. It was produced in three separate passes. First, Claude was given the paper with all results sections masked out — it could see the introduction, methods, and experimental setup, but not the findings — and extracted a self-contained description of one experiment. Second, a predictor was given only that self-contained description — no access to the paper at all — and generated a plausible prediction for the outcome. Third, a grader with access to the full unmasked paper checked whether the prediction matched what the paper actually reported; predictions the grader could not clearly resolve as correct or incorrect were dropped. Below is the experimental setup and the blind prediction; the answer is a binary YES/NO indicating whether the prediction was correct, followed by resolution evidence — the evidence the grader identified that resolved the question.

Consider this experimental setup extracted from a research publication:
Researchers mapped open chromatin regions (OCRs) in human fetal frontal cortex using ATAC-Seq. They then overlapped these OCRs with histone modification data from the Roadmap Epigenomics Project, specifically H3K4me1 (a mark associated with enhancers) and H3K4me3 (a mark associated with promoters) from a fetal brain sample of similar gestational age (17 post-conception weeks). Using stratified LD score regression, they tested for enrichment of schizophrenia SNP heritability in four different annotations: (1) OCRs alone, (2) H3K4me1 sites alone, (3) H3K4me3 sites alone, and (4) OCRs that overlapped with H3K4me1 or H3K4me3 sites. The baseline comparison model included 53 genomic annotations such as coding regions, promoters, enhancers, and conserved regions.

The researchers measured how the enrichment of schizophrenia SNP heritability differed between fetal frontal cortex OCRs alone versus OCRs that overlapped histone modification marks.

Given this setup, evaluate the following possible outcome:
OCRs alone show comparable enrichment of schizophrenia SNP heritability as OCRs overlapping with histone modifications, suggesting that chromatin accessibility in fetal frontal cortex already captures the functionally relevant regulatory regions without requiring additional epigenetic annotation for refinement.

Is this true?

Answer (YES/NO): NO